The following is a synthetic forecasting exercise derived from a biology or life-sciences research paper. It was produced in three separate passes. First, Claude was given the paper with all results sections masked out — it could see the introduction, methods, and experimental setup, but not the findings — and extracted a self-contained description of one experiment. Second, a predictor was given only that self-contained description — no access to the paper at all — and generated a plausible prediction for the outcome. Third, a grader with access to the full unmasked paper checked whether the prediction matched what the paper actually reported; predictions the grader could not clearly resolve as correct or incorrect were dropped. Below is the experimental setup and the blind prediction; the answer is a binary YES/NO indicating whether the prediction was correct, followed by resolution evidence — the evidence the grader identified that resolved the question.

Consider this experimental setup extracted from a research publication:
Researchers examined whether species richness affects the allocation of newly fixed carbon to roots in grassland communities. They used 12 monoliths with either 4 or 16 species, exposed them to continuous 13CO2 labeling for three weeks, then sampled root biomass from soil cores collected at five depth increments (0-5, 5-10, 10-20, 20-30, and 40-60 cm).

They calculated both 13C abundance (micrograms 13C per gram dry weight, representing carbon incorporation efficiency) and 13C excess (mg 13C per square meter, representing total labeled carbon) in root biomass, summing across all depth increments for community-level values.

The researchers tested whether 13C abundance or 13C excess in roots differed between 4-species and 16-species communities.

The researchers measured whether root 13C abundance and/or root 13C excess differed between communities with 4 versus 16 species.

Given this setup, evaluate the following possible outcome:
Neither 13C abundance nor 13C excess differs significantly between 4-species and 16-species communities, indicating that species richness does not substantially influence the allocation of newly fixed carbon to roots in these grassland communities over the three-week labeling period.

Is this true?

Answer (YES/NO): YES